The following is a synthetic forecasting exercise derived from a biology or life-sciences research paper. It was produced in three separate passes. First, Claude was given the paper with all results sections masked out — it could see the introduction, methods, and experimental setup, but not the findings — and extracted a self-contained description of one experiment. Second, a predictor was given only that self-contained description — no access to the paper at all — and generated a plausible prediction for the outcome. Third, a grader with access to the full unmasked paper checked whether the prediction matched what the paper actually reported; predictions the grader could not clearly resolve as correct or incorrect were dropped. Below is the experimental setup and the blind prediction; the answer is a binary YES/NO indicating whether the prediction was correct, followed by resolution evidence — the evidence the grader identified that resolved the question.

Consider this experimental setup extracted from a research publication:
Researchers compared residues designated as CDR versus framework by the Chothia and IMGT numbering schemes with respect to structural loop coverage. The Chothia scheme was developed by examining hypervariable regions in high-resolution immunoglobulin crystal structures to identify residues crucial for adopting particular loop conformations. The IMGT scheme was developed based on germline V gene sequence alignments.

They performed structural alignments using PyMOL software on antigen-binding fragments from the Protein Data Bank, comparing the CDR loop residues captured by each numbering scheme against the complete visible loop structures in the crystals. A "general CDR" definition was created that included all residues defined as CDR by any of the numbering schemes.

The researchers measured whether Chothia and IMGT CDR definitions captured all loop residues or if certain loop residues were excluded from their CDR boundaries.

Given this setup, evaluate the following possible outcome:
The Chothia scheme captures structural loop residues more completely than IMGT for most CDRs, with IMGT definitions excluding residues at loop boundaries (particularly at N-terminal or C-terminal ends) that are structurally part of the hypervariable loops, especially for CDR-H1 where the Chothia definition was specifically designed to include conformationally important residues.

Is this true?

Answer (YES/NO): NO